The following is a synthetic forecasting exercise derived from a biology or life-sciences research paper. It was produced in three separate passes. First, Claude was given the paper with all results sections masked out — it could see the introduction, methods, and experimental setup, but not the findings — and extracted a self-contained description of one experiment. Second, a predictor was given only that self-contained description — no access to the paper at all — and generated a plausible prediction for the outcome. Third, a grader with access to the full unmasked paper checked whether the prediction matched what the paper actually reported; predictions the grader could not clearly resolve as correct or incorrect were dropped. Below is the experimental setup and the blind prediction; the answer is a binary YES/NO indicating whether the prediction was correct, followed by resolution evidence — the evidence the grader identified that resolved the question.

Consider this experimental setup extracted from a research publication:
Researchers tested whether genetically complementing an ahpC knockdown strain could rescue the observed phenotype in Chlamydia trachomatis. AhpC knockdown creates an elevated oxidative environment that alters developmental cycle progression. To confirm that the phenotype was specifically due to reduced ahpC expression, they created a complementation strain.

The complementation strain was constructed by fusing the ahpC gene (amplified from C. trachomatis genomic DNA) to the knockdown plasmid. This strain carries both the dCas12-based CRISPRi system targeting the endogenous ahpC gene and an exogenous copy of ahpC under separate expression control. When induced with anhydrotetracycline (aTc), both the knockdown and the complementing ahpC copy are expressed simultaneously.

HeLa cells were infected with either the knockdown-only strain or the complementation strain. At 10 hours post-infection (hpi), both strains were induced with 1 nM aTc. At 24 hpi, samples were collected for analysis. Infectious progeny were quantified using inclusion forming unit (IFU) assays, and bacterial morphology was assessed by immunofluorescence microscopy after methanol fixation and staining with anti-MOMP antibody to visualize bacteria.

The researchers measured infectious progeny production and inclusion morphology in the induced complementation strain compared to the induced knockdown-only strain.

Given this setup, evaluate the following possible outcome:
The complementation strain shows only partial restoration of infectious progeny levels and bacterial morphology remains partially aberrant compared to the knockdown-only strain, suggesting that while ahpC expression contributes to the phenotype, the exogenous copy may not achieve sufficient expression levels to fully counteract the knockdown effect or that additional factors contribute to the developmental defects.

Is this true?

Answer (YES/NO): NO